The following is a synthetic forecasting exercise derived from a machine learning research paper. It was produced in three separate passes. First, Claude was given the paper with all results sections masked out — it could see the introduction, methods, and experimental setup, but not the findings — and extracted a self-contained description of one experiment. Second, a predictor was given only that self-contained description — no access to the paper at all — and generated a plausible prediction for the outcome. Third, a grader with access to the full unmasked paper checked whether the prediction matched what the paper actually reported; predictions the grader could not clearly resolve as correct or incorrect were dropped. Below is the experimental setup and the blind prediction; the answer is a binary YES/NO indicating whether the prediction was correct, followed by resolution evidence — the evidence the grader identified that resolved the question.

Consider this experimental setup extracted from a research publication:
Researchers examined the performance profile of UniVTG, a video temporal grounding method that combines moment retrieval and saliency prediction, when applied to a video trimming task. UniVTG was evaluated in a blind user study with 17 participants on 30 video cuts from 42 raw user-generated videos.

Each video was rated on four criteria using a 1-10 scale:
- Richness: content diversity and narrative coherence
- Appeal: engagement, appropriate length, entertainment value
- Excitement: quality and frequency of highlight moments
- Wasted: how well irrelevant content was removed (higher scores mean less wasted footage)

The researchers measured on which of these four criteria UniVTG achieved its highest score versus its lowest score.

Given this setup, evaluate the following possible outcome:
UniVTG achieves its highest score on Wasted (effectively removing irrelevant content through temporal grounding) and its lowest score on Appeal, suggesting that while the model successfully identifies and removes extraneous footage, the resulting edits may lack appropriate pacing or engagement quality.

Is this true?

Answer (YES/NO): NO